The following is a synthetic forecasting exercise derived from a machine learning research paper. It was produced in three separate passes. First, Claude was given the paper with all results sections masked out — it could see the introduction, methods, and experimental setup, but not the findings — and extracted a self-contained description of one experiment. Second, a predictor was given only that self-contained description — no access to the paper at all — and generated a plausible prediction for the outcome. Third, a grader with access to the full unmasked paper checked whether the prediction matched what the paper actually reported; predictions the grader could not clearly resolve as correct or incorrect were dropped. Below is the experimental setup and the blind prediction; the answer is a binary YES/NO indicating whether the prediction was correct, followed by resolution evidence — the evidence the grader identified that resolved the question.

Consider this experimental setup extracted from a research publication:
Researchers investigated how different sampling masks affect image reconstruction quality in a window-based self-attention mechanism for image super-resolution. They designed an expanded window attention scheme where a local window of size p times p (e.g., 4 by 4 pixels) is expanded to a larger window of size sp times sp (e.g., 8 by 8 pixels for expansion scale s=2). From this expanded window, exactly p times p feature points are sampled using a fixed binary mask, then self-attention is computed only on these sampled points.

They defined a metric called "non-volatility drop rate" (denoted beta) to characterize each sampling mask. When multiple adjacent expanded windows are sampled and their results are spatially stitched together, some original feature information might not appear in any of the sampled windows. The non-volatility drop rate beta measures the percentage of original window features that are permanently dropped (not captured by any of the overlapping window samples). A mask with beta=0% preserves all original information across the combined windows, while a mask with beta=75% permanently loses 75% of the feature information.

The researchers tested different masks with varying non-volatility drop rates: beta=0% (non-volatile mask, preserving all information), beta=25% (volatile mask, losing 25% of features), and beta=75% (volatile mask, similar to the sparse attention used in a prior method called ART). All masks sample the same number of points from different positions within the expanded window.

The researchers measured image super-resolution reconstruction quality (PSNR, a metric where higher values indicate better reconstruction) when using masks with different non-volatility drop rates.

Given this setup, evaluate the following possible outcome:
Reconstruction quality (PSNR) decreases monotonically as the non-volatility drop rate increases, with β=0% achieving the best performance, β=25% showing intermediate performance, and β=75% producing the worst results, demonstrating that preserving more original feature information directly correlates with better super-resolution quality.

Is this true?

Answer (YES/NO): YES